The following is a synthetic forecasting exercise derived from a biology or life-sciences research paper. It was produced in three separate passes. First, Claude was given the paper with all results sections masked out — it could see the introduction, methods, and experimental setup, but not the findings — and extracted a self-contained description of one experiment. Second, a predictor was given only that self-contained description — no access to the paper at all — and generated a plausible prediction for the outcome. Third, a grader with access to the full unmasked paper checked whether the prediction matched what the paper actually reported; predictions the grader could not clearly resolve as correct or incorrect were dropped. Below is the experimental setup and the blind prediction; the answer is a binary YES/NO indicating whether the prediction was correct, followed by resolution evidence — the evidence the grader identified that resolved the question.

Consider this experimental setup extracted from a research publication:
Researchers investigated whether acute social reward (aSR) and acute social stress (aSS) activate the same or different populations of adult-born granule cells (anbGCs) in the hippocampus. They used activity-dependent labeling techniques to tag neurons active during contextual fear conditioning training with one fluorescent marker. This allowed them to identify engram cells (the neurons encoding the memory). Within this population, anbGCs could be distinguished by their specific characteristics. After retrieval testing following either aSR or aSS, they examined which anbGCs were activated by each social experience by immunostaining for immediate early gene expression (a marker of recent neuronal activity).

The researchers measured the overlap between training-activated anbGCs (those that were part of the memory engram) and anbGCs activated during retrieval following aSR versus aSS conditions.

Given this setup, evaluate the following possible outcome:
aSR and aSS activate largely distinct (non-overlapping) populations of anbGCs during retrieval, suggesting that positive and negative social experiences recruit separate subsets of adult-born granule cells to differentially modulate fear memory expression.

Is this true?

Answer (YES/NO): YES